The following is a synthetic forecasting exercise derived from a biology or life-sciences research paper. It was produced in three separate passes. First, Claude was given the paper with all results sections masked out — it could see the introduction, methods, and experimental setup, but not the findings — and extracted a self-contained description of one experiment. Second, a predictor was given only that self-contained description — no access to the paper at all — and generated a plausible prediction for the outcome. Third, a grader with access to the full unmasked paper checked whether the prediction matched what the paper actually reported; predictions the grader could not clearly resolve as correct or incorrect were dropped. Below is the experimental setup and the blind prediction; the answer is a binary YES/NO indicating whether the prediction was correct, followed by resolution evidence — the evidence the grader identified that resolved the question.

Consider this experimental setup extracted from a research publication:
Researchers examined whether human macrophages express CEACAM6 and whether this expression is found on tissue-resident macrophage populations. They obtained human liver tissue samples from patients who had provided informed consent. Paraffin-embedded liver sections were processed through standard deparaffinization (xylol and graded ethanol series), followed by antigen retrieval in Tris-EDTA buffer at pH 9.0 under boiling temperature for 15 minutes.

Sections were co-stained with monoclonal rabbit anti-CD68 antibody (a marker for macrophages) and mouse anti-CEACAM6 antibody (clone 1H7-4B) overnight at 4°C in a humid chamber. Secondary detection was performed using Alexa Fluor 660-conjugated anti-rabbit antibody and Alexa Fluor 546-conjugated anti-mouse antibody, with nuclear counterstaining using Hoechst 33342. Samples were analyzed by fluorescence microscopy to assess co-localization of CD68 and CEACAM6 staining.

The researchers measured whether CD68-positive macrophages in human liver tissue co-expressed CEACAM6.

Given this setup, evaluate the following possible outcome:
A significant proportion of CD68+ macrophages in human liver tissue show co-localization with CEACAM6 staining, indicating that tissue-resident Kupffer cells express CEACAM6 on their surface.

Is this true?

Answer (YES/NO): YES